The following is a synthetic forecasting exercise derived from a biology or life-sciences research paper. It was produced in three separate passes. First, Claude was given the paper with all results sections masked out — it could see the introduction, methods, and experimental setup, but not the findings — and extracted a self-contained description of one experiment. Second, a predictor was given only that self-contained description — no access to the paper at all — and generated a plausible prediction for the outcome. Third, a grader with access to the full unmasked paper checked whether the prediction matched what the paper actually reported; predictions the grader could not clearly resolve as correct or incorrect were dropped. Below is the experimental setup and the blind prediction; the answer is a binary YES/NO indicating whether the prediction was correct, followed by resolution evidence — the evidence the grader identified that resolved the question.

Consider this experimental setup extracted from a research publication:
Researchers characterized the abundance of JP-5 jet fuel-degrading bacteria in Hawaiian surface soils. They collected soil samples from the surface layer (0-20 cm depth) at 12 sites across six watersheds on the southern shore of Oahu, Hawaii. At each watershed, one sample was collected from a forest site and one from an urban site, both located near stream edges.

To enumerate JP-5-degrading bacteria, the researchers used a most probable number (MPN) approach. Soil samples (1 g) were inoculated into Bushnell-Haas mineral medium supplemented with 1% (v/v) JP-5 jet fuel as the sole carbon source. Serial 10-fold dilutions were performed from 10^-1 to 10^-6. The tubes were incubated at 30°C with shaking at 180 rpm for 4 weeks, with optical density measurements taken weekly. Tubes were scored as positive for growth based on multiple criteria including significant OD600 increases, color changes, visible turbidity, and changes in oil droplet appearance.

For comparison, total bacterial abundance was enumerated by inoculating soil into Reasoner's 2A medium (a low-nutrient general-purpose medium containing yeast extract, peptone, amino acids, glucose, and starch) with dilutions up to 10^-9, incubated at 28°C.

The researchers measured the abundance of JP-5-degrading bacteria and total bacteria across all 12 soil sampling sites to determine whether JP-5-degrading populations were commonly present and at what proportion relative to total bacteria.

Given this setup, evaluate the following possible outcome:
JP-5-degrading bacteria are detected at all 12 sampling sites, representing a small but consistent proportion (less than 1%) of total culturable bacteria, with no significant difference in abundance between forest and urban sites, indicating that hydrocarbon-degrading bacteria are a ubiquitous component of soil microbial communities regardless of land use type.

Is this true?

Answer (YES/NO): NO